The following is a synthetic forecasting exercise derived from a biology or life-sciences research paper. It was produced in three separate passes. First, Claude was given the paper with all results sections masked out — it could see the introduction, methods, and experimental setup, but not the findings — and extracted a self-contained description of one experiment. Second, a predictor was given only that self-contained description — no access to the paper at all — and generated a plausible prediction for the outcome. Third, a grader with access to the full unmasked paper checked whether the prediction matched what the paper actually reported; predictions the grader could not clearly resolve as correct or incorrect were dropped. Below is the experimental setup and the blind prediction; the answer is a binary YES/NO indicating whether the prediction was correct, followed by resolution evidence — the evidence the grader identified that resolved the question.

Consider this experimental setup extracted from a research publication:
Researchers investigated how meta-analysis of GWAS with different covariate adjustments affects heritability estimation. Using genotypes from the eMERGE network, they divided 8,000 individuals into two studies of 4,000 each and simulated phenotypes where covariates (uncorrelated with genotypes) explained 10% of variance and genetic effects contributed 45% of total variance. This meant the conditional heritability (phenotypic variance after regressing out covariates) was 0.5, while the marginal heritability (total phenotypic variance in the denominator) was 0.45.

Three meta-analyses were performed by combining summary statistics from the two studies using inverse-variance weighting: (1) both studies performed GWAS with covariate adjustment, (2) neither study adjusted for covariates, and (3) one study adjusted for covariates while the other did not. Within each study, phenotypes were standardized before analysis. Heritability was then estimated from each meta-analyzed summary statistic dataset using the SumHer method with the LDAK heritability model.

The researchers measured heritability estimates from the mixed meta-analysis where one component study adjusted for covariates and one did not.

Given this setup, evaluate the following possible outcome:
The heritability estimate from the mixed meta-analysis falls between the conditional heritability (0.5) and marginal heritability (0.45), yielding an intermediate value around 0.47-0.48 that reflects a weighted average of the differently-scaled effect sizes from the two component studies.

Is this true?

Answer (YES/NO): YES